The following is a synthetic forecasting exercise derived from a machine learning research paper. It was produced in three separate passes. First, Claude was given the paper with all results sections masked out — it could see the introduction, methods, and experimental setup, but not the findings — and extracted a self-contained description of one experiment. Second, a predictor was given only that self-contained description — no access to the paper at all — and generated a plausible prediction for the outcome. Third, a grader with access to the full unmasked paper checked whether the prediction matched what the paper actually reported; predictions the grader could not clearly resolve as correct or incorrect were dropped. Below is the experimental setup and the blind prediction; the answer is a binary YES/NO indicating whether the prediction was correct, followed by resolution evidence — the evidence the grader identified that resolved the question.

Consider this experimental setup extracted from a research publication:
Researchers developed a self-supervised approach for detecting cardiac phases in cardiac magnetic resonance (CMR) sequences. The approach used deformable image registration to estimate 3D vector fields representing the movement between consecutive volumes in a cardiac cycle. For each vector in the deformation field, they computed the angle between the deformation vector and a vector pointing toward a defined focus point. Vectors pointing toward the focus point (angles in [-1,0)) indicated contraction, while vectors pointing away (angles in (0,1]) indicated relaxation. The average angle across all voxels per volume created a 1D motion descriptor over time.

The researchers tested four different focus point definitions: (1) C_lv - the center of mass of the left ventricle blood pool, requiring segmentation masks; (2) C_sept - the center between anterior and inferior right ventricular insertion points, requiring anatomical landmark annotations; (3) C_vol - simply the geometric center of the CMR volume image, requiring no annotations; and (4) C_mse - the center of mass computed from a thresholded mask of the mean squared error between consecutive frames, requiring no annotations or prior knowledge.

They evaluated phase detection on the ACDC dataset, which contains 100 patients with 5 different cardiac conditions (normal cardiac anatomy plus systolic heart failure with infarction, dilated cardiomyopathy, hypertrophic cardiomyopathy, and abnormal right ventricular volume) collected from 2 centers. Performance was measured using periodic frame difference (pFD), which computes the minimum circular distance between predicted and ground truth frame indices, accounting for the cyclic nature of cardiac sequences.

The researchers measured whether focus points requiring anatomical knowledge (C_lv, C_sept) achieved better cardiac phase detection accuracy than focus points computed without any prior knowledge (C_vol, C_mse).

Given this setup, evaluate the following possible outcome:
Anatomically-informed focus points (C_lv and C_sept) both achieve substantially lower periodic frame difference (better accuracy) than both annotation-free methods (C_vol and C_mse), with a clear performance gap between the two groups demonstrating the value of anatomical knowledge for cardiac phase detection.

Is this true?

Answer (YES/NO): NO